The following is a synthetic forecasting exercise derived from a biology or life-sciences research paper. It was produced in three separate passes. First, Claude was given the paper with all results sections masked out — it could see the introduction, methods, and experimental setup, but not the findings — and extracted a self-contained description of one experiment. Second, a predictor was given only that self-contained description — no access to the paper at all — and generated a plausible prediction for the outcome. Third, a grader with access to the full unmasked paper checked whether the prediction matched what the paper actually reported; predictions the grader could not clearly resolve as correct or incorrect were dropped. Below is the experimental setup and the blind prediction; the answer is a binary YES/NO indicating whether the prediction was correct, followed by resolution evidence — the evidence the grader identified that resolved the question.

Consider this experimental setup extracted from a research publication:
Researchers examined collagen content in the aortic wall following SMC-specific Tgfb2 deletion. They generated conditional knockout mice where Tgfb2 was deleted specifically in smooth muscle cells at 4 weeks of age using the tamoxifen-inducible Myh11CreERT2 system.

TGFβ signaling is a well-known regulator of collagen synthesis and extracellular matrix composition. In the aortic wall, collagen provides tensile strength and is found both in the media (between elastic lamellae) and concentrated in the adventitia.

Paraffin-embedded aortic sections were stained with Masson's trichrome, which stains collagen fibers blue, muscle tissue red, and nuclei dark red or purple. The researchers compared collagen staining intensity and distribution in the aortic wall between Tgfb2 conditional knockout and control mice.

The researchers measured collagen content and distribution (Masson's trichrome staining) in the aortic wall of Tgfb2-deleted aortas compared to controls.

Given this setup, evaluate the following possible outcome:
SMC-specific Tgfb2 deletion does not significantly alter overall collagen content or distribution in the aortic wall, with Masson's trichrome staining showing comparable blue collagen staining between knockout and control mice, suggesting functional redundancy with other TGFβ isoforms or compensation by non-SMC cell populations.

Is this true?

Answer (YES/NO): NO